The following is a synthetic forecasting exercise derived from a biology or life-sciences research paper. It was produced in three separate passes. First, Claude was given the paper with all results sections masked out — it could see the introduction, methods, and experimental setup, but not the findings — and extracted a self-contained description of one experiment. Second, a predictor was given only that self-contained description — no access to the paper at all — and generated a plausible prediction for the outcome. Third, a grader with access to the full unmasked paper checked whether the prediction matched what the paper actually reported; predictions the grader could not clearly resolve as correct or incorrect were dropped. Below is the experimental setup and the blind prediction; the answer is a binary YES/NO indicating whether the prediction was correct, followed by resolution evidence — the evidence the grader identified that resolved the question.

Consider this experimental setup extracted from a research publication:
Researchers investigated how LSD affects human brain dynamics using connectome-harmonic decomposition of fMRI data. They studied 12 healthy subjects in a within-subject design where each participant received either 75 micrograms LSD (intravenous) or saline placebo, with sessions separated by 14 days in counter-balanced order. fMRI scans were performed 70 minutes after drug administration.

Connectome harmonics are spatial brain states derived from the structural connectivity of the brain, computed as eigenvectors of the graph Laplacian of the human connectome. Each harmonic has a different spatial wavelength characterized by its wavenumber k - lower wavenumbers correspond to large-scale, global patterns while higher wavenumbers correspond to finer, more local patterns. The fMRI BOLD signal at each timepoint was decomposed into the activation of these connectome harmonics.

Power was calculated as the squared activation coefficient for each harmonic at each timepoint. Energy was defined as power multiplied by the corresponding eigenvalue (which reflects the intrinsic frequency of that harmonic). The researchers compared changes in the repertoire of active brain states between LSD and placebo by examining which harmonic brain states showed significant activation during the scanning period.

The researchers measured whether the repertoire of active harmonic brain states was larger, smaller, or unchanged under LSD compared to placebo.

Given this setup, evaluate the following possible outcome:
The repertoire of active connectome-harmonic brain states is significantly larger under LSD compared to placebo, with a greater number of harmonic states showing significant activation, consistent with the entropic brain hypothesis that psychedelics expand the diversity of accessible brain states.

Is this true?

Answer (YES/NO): YES